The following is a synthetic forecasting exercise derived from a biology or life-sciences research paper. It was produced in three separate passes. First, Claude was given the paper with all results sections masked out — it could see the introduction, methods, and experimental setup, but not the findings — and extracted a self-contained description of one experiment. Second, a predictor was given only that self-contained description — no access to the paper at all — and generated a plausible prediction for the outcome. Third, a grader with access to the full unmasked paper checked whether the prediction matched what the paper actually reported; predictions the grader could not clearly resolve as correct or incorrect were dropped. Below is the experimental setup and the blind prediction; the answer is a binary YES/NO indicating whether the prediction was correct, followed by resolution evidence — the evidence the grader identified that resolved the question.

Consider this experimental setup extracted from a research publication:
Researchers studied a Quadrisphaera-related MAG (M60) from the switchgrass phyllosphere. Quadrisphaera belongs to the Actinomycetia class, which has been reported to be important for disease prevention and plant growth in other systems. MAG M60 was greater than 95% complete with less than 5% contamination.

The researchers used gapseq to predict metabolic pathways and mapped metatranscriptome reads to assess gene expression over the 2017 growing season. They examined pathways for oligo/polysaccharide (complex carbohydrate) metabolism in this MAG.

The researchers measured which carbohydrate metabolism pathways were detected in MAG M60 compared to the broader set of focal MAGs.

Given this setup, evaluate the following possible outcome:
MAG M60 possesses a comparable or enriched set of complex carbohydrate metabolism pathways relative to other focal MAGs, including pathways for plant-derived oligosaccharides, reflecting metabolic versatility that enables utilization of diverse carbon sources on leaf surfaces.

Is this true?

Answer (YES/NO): NO